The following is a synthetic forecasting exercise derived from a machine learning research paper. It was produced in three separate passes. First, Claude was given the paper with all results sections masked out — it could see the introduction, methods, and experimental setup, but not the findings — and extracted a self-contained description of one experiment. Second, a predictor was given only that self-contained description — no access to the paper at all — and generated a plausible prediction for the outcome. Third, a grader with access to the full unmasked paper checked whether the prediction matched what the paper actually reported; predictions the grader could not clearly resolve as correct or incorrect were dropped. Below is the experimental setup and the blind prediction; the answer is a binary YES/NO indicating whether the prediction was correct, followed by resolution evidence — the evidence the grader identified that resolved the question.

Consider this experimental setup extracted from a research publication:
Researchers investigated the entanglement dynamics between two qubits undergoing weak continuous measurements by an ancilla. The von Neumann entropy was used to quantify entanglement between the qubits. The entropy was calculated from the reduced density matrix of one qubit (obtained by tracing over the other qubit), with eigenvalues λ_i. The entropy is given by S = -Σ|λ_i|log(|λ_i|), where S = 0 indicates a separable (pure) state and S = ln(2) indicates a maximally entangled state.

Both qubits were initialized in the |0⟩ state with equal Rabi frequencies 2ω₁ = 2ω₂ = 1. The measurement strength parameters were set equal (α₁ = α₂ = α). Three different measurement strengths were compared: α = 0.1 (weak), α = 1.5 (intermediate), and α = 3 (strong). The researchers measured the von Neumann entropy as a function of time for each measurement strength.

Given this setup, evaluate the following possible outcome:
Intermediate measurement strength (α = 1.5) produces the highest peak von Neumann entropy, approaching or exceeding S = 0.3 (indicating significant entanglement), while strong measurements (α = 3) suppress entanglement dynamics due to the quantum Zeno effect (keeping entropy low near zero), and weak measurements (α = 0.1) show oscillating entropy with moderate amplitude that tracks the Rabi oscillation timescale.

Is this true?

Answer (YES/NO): NO